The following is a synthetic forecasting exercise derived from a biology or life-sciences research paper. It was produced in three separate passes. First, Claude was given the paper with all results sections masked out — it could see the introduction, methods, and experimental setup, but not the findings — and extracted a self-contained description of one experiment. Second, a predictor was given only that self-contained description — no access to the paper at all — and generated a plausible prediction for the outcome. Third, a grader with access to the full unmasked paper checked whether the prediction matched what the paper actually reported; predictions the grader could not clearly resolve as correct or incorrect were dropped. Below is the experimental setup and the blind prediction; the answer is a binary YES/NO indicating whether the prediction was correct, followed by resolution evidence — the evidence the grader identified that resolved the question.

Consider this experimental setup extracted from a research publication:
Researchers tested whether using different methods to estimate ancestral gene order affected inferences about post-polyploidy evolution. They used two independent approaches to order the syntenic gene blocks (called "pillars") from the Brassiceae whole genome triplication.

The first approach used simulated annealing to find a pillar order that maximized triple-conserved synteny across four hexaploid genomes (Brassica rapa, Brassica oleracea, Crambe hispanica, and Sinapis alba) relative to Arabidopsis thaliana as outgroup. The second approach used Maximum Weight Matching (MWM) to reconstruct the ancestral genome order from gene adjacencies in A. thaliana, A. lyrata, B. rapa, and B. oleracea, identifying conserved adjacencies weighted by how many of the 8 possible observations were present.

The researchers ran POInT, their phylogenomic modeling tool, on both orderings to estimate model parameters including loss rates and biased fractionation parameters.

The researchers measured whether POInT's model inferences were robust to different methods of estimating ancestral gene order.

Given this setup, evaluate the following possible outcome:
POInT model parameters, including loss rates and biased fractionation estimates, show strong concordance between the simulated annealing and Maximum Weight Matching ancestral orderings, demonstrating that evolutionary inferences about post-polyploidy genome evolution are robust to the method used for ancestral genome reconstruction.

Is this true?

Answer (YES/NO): YES